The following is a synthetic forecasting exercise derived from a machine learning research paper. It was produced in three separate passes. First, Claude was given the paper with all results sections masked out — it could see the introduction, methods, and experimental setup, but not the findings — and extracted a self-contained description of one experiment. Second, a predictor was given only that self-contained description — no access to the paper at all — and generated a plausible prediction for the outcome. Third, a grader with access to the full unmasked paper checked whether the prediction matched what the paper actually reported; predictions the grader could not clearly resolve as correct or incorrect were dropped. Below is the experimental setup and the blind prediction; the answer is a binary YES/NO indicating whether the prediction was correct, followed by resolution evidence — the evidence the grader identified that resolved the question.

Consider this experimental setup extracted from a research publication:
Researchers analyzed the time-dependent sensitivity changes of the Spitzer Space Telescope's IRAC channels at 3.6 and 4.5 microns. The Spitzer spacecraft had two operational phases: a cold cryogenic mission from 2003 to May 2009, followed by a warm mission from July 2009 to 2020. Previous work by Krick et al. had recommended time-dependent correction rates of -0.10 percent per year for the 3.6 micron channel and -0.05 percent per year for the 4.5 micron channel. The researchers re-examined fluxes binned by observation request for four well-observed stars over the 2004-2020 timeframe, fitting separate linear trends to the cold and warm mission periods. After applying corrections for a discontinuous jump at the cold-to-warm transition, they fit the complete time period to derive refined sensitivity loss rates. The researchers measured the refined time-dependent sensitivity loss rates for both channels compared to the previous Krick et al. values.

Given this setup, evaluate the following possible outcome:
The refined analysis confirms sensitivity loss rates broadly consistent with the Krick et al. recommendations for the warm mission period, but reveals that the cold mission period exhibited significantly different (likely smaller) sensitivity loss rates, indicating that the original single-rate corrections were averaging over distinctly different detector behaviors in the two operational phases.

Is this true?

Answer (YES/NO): NO